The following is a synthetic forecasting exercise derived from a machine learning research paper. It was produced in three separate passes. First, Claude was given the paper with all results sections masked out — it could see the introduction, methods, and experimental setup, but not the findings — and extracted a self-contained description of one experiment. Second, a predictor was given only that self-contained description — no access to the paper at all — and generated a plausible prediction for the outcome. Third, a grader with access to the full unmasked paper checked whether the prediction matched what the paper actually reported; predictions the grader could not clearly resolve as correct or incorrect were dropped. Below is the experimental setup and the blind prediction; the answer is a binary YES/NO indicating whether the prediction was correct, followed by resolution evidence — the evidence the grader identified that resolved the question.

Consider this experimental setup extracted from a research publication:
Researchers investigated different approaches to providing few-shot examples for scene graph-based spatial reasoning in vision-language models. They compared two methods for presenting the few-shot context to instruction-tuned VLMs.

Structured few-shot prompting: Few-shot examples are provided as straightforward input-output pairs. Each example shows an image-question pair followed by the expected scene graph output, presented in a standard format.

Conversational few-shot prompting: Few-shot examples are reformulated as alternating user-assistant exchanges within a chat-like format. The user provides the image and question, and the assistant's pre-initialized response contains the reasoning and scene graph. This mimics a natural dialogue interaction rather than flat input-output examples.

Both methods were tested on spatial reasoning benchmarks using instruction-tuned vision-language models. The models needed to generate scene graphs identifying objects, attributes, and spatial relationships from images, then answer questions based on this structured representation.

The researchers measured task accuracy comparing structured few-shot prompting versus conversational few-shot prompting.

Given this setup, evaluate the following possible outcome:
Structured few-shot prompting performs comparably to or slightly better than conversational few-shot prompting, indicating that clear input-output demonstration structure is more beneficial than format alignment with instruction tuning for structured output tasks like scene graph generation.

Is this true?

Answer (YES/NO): NO